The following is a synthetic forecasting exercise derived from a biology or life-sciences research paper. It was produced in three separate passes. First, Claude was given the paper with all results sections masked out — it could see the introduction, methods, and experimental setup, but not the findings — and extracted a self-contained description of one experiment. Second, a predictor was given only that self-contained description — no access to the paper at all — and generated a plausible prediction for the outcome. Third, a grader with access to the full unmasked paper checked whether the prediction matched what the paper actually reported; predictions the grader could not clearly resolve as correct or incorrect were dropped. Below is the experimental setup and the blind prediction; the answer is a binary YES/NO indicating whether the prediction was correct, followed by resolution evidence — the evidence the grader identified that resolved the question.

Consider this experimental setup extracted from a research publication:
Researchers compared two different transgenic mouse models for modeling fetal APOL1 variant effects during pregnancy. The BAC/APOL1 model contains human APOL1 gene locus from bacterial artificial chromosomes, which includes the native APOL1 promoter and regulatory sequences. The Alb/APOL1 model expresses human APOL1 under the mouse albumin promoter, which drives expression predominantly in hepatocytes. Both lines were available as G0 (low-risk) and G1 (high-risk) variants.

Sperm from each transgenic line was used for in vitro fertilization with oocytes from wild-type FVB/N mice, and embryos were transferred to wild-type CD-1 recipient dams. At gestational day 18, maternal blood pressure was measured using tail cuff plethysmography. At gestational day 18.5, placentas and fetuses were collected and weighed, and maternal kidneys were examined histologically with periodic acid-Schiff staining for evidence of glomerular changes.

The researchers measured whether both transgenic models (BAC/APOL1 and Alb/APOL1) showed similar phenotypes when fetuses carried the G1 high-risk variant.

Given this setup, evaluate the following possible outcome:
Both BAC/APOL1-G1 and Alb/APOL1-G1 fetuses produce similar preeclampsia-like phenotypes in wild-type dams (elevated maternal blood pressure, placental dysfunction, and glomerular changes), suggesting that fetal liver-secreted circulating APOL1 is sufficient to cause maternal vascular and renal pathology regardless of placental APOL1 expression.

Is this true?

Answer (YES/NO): NO